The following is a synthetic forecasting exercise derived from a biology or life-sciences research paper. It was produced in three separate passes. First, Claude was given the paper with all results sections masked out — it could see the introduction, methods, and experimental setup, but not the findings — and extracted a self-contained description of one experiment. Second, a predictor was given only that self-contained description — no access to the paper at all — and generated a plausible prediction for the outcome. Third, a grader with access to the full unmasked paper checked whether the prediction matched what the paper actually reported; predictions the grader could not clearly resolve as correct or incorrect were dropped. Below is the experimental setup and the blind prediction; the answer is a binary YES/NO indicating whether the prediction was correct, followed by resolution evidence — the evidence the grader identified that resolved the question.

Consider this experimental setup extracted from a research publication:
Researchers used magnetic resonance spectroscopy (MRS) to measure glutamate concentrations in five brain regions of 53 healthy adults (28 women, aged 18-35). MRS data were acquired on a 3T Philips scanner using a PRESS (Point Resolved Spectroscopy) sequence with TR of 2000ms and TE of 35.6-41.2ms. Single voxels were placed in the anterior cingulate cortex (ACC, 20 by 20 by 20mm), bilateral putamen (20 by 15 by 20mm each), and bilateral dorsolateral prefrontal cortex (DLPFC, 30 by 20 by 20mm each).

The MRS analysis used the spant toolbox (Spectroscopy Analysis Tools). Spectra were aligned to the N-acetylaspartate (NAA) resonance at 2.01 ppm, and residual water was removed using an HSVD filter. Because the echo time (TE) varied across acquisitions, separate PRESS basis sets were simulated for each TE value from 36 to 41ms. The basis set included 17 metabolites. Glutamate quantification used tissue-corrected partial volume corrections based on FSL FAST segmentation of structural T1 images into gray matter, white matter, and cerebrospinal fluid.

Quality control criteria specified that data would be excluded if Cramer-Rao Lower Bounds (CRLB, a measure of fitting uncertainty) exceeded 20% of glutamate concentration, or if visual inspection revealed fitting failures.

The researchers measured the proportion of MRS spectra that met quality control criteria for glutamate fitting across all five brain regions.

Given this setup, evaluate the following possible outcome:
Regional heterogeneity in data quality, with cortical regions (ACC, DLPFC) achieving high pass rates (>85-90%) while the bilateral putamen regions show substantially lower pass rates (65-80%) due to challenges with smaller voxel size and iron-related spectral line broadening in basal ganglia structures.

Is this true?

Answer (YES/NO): NO